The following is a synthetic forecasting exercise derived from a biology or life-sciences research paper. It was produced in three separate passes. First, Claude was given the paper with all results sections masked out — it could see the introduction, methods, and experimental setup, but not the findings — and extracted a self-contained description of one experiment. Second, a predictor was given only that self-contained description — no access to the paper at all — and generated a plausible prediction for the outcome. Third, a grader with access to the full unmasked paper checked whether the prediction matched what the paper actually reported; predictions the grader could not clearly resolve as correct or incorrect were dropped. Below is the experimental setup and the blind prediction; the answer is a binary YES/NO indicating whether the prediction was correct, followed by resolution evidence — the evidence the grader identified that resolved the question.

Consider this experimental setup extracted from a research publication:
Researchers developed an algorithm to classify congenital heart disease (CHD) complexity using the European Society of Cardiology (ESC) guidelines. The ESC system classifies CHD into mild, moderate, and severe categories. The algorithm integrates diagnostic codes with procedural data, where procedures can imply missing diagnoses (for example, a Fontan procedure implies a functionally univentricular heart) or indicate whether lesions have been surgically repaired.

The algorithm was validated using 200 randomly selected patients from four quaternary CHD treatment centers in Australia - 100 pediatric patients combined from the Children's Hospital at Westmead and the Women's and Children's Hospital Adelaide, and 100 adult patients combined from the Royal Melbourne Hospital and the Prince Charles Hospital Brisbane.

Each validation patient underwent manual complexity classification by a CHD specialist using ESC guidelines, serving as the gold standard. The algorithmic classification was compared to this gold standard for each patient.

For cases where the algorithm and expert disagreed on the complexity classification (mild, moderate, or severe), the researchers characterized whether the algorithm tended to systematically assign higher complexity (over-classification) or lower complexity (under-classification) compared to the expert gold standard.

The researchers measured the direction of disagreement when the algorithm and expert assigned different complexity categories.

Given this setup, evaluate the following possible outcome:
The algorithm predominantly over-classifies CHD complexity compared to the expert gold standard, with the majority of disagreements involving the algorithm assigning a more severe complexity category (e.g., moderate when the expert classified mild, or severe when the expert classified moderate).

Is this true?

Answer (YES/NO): NO